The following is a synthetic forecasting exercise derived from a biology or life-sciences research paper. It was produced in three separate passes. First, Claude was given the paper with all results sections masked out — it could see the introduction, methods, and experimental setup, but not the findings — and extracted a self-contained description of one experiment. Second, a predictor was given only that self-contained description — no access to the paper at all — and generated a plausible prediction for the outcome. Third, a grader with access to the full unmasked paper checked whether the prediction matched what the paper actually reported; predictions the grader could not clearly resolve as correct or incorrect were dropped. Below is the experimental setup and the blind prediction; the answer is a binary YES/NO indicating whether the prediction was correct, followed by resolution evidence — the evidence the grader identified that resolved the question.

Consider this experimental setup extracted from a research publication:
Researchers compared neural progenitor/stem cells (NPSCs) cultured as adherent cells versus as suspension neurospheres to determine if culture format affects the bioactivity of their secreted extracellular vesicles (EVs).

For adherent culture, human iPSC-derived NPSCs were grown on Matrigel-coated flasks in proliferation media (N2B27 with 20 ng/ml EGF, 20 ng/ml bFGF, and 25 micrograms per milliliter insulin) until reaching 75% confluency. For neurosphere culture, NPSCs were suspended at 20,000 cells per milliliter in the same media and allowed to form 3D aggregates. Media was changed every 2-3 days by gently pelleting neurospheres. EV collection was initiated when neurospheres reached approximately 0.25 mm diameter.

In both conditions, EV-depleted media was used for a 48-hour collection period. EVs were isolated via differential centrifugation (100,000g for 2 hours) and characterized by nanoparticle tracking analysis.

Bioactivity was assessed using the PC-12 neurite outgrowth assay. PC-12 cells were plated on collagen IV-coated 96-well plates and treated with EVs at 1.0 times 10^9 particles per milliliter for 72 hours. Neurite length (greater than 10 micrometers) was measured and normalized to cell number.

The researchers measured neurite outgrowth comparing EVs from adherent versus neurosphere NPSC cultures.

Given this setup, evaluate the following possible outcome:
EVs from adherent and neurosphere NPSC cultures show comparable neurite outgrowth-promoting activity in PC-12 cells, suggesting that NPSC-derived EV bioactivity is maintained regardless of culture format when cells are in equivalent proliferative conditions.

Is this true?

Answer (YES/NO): NO